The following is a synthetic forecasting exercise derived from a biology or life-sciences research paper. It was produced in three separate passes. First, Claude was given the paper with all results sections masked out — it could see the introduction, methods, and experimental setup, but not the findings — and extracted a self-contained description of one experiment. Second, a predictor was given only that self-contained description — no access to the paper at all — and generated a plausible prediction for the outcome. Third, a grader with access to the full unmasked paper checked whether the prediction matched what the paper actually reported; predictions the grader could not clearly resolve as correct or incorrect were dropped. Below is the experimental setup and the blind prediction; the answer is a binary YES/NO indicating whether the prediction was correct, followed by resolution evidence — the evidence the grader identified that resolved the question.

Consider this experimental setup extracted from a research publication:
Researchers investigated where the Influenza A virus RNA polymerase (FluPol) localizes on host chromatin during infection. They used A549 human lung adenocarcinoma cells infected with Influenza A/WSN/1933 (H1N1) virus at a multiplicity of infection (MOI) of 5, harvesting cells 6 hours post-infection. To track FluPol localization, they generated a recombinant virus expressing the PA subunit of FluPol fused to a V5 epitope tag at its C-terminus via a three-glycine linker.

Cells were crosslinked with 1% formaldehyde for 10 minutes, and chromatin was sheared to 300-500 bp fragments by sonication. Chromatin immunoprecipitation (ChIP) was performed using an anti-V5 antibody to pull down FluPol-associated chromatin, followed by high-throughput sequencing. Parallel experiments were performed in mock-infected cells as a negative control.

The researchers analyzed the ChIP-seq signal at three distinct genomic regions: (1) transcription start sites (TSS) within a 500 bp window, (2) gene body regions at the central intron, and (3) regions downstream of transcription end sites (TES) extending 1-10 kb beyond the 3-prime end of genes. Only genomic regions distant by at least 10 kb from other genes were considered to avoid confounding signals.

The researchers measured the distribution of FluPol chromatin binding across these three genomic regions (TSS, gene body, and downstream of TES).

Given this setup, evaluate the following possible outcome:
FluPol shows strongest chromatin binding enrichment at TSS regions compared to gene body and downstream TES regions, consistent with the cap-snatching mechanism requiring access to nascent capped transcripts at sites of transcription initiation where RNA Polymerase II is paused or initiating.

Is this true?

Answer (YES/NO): NO